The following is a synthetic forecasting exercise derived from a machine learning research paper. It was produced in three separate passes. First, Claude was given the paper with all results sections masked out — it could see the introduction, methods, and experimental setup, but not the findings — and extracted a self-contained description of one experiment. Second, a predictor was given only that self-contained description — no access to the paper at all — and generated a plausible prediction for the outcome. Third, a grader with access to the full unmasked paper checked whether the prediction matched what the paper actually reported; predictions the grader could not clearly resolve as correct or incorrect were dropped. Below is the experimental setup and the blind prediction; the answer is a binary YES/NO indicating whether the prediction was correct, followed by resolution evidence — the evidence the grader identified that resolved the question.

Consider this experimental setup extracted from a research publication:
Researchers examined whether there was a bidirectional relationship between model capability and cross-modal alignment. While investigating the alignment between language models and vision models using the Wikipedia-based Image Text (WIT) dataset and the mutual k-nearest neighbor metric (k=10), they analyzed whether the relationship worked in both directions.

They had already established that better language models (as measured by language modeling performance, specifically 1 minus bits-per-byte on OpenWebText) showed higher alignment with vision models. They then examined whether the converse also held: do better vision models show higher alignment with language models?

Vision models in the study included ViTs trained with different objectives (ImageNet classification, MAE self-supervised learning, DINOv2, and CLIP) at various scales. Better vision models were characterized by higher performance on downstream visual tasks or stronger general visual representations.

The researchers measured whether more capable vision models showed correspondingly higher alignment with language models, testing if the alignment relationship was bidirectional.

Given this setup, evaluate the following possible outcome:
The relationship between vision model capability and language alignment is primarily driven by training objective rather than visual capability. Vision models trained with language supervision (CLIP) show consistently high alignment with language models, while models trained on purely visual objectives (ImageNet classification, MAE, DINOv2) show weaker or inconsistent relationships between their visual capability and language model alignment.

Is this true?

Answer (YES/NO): NO